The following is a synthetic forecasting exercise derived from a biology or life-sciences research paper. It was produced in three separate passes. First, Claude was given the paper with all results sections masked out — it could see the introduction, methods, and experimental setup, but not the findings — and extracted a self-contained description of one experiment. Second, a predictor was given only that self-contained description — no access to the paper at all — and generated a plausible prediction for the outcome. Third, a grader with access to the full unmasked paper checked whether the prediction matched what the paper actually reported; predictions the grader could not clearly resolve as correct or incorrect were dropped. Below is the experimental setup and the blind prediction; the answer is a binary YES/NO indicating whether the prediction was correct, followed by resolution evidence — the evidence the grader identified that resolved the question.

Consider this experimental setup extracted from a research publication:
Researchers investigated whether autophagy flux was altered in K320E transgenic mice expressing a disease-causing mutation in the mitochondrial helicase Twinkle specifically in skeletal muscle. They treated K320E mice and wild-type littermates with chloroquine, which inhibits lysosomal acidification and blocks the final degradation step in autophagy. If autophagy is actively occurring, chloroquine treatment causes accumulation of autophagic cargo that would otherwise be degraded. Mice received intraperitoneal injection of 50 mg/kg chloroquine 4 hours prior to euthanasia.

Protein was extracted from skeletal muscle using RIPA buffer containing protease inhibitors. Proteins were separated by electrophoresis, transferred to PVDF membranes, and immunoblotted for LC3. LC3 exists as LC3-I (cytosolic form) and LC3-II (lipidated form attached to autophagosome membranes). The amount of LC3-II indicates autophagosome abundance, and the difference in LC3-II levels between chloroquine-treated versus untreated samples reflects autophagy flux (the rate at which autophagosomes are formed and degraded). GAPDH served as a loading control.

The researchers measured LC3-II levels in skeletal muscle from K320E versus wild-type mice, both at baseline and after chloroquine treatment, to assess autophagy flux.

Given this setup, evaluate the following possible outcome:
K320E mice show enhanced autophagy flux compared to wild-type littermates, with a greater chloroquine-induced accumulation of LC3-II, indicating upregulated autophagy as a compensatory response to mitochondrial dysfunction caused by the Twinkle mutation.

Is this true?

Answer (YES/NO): NO